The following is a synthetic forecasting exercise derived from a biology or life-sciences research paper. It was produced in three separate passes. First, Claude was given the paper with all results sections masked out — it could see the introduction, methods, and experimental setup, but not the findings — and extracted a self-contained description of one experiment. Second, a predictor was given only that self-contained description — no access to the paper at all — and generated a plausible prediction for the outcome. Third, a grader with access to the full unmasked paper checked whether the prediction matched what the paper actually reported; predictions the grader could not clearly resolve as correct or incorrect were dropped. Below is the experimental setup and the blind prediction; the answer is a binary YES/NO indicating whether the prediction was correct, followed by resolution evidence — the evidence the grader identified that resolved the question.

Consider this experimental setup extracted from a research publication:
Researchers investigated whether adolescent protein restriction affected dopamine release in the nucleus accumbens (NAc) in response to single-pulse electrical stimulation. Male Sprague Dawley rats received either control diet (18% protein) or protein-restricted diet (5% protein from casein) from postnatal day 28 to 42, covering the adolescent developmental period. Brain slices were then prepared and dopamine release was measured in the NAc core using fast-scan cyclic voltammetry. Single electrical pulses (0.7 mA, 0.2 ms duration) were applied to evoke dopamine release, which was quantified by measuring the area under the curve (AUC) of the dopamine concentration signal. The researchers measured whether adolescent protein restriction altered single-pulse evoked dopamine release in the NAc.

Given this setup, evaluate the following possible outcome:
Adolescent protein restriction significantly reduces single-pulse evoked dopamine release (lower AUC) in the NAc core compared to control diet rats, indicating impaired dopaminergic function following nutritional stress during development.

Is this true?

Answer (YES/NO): YES